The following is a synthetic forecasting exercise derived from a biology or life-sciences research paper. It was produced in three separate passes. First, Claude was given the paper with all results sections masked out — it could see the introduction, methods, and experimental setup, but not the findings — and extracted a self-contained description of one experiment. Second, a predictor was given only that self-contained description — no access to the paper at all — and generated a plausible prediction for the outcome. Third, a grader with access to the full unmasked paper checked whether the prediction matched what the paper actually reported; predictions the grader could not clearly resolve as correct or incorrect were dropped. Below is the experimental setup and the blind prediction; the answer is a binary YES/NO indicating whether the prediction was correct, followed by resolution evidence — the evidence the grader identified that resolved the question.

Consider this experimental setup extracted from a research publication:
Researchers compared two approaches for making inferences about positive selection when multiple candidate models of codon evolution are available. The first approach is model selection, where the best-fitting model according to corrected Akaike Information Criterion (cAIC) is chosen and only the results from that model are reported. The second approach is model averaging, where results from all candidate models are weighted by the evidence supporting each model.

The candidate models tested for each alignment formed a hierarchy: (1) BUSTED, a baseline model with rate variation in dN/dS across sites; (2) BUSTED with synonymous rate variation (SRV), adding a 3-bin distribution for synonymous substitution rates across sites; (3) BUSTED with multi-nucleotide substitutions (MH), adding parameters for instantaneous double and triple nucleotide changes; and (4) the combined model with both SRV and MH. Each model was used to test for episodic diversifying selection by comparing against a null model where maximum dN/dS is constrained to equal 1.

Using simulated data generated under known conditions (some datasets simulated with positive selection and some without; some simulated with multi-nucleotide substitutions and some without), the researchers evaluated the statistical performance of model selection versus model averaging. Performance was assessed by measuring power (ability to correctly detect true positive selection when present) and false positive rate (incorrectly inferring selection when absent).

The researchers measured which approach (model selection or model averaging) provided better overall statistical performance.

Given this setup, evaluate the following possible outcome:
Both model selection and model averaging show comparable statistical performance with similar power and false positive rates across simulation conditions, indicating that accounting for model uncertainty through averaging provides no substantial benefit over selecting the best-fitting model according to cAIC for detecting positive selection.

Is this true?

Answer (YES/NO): NO